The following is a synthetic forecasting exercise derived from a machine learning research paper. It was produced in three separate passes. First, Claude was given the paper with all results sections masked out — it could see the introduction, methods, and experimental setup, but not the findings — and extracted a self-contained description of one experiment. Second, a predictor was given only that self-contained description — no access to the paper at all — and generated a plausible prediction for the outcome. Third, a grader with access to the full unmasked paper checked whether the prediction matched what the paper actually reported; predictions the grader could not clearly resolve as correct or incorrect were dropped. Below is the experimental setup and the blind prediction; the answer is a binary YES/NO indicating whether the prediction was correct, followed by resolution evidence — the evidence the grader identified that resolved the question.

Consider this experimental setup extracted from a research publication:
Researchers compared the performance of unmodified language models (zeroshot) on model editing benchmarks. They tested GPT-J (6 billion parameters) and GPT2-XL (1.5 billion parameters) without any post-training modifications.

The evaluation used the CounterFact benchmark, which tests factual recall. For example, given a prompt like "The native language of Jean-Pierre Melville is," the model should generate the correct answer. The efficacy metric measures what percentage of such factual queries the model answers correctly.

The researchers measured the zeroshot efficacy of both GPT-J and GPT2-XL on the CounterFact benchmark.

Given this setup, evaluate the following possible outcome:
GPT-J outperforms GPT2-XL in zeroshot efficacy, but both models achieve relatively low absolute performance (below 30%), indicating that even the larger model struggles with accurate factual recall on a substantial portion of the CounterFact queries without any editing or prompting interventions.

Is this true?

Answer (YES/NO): NO